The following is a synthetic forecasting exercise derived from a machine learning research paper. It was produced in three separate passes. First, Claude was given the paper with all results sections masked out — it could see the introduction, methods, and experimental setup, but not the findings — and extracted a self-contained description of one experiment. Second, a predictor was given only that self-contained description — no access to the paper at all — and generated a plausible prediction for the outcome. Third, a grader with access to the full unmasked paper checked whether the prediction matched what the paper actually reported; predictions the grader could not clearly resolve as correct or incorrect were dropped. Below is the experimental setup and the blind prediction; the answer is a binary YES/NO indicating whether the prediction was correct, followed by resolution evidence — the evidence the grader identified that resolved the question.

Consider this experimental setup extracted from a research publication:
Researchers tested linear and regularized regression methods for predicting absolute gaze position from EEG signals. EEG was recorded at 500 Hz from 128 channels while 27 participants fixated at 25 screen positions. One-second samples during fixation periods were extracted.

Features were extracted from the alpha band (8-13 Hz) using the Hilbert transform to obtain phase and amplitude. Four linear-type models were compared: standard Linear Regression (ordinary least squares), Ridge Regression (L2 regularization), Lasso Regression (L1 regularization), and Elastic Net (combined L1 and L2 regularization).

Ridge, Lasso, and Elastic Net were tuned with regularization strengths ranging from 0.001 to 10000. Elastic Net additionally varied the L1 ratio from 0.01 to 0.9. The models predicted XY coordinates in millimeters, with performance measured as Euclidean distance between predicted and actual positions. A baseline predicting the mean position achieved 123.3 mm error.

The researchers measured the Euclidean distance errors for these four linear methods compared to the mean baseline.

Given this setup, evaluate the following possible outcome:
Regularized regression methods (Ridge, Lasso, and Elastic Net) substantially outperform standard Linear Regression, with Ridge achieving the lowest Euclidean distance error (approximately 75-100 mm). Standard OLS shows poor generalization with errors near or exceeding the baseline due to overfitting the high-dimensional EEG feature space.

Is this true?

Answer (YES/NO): NO